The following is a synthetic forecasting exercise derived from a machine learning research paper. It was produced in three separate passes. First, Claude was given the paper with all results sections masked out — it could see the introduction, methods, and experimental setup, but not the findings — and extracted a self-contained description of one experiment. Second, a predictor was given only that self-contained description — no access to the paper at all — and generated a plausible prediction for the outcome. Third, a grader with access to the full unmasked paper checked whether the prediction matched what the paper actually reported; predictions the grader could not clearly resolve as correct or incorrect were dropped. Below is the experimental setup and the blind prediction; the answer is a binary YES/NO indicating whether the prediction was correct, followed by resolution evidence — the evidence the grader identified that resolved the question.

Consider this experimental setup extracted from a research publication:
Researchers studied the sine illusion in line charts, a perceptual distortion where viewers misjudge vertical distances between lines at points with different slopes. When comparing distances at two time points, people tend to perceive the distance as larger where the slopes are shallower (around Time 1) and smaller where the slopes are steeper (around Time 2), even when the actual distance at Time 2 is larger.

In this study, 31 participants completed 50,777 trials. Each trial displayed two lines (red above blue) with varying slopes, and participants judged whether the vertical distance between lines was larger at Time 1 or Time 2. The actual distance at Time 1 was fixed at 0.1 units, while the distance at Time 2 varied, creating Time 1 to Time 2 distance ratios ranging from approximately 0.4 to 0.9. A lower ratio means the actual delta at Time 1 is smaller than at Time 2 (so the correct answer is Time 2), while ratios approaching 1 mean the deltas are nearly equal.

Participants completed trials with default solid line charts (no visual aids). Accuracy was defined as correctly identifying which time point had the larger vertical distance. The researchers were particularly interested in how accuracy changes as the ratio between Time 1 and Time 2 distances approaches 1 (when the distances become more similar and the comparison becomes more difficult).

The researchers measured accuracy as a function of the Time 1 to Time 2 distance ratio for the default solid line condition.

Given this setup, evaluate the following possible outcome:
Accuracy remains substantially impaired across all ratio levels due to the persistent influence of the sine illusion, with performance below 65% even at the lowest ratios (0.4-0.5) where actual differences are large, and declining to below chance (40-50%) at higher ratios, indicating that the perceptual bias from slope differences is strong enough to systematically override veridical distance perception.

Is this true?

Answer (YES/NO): NO